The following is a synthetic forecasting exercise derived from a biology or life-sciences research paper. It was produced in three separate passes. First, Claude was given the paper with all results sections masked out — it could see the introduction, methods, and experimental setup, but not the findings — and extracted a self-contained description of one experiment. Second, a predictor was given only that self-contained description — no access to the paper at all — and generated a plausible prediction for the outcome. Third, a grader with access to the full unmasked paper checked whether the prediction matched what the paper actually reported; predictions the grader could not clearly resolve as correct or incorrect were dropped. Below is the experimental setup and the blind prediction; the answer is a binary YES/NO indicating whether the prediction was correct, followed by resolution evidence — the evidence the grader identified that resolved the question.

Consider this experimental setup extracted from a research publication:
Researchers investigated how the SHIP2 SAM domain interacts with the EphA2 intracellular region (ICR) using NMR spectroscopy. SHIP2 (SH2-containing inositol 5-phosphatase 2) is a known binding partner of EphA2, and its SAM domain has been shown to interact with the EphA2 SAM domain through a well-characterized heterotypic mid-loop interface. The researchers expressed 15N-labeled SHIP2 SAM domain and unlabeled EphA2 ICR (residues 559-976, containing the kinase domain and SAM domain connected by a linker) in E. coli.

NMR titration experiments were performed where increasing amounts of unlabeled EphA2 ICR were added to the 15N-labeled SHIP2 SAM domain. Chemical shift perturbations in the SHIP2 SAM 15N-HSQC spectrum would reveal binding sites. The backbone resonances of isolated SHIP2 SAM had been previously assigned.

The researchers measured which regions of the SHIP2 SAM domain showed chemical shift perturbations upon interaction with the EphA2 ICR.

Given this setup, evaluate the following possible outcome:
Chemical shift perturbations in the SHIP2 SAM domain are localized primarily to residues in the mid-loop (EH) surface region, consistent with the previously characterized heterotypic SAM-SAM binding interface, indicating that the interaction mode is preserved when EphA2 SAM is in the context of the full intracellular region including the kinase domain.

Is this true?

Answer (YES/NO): YES